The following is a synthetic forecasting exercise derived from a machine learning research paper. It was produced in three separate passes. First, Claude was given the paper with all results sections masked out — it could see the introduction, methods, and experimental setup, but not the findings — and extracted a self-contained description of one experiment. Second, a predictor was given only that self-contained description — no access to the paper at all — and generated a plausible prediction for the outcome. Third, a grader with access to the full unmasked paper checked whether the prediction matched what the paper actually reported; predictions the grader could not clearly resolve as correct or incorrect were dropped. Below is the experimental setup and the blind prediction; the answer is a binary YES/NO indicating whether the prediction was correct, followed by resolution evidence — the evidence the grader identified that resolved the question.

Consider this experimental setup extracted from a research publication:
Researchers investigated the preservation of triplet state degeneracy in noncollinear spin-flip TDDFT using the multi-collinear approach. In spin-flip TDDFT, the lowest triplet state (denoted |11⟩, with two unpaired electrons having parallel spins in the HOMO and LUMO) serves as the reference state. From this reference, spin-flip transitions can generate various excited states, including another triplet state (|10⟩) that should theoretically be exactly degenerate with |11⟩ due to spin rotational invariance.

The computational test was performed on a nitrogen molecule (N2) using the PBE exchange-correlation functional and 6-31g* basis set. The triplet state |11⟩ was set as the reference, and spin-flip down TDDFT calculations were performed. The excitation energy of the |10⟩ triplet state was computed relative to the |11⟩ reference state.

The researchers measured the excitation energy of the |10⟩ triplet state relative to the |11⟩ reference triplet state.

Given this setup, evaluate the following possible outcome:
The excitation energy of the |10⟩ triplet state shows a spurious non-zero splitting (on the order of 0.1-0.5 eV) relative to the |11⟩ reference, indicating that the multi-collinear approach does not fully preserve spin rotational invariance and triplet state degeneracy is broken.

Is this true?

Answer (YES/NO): NO